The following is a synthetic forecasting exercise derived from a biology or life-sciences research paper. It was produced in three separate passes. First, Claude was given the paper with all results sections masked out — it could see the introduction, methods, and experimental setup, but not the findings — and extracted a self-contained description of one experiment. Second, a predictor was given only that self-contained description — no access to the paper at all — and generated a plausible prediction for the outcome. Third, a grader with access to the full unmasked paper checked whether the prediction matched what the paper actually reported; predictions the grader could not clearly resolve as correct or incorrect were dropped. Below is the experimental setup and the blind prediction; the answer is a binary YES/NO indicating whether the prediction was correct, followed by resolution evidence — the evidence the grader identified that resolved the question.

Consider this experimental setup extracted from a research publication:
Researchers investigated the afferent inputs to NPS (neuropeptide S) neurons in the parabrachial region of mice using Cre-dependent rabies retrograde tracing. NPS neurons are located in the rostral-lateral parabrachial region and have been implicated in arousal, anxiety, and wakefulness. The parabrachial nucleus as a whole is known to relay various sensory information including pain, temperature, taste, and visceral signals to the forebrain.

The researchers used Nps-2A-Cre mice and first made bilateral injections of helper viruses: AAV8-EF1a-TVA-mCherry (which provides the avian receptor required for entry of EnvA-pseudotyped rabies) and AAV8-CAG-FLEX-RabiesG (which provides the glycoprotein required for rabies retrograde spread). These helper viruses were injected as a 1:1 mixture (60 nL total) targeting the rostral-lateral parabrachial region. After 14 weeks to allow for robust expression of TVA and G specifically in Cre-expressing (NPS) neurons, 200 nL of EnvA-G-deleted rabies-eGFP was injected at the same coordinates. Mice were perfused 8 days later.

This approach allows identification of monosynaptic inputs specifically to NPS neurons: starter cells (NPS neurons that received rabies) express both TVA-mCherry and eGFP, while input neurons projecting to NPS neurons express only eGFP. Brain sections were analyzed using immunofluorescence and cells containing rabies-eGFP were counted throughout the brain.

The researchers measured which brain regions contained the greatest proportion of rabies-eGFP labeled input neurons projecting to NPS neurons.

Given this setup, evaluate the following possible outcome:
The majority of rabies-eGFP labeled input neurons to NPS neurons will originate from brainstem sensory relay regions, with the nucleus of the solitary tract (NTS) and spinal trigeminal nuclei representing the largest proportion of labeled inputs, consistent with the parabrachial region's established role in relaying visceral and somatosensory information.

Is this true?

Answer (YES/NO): NO